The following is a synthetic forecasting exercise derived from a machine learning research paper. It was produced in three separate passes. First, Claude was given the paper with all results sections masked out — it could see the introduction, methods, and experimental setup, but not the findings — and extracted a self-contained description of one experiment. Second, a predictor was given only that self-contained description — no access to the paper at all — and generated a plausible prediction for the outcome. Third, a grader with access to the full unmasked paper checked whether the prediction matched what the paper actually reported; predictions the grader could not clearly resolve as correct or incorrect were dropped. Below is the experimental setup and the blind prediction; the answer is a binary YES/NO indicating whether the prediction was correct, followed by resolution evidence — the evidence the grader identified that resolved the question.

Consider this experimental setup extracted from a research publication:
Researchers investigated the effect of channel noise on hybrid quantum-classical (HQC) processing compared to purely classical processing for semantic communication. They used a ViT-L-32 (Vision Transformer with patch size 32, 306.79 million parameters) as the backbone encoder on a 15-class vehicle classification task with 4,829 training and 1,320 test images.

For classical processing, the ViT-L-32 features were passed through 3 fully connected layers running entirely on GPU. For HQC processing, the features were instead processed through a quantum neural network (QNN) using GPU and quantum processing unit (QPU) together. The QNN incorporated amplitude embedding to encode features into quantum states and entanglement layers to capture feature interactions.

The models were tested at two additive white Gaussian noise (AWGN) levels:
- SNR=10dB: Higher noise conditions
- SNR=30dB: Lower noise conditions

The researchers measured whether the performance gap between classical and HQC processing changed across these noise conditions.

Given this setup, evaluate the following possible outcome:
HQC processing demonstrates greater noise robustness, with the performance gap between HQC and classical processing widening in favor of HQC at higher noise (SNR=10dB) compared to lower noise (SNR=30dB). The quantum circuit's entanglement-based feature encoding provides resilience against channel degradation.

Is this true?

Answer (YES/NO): NO